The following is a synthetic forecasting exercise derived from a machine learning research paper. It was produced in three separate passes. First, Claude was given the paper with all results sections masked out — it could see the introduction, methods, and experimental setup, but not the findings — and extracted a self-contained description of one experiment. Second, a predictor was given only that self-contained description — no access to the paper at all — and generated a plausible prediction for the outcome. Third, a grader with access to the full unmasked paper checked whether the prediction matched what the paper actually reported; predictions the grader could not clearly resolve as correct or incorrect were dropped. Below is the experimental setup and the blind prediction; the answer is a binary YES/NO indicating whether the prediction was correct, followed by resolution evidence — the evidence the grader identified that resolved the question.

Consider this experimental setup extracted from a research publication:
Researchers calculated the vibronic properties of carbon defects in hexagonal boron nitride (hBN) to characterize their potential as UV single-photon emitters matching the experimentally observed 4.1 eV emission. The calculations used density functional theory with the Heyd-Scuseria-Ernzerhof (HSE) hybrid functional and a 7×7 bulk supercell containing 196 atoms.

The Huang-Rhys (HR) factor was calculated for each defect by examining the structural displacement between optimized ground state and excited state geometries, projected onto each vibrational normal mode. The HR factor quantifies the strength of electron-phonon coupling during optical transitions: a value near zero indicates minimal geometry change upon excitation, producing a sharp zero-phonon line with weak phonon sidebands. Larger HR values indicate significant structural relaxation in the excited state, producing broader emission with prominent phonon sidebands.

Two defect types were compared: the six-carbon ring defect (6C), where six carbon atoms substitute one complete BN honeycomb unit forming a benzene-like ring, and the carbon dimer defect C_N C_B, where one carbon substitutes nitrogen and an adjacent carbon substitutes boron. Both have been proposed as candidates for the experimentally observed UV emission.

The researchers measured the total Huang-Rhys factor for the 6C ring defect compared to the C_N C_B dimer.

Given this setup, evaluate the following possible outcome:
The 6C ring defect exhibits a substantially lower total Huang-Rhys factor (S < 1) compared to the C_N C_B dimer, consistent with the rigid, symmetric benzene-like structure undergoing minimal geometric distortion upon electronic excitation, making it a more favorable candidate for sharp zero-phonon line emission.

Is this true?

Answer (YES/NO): NO